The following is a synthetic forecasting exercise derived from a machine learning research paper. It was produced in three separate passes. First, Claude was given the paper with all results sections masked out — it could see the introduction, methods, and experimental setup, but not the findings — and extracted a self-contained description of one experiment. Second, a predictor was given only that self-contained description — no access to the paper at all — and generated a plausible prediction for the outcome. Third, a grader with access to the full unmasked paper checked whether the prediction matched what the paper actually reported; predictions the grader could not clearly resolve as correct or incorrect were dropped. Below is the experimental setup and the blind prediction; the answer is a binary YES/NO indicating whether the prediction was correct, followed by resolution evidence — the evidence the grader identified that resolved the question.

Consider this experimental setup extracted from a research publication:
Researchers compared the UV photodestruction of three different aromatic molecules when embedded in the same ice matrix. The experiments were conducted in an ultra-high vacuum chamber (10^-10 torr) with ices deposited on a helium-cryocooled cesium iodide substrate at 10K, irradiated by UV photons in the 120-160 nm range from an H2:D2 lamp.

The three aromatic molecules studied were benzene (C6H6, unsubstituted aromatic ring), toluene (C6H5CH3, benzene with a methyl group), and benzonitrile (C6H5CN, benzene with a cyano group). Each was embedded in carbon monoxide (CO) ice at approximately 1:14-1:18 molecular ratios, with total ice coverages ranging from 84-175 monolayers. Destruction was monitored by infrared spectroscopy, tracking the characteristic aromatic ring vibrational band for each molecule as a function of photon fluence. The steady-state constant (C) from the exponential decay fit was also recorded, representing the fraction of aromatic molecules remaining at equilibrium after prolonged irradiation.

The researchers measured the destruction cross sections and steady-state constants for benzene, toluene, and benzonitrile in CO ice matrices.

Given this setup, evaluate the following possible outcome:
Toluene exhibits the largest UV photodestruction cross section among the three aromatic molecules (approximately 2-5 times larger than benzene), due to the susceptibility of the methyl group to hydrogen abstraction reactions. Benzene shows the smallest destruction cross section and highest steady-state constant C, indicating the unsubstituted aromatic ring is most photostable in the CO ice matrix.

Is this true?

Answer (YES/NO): NO